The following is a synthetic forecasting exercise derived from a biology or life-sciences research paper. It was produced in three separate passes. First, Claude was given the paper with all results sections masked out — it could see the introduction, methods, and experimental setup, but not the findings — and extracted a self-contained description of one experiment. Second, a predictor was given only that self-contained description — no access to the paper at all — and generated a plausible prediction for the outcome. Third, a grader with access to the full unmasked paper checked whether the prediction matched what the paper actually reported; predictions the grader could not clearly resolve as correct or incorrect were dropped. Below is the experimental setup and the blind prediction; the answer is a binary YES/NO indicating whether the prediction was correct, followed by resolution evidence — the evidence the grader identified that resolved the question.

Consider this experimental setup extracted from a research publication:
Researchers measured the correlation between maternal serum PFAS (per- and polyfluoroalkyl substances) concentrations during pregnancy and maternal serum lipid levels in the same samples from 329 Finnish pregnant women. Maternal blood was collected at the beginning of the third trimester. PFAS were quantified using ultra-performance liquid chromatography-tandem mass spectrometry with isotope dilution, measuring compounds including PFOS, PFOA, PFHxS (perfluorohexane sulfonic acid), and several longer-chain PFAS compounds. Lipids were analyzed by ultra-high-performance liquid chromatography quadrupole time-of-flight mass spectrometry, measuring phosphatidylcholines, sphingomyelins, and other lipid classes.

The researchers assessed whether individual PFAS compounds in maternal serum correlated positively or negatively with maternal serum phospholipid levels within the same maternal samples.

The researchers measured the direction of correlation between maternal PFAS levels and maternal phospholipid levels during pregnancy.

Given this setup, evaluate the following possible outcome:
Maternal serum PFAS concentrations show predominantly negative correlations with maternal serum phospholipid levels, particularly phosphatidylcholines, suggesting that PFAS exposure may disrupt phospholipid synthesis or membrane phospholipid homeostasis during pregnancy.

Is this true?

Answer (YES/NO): NO